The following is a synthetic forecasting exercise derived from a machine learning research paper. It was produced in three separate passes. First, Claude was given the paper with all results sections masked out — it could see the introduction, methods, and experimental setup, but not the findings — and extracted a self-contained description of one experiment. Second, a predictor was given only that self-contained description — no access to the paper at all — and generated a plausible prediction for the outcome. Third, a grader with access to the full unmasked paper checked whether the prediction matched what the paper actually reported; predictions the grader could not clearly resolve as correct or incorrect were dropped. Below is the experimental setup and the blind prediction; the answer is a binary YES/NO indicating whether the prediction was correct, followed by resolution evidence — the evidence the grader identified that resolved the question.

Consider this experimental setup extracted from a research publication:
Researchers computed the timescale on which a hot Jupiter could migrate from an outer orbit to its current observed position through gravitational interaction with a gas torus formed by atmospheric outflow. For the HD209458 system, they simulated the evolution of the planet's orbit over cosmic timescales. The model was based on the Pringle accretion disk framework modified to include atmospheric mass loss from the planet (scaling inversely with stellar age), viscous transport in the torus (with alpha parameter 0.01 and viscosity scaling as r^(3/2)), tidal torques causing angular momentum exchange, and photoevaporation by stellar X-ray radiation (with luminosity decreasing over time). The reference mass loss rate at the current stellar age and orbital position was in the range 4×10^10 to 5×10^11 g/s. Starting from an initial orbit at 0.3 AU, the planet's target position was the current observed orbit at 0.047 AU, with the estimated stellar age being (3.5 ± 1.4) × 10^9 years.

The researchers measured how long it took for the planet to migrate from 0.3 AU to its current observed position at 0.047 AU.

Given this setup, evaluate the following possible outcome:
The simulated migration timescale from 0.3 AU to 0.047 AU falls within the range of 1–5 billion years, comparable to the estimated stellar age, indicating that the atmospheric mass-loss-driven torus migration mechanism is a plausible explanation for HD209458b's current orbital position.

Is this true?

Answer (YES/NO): YES